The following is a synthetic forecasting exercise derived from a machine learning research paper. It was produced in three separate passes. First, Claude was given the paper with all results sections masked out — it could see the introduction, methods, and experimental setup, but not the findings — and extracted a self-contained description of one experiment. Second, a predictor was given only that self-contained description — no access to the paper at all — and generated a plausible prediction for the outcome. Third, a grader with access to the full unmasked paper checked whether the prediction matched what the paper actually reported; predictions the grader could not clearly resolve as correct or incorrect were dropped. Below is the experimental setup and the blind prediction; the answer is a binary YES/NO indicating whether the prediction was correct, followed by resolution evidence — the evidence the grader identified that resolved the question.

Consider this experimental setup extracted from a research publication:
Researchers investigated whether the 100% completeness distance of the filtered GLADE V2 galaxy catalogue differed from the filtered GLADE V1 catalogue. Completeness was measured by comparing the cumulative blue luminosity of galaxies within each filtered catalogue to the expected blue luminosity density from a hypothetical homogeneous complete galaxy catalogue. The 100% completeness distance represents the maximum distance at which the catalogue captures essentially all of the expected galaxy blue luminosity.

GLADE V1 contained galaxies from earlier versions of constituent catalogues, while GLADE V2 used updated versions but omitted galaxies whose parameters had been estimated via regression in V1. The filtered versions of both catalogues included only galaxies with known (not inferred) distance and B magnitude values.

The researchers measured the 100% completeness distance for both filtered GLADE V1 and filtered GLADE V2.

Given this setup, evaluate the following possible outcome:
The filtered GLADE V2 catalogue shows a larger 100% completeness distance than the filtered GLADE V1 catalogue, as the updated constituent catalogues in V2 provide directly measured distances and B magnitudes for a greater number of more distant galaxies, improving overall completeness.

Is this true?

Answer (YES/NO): NO